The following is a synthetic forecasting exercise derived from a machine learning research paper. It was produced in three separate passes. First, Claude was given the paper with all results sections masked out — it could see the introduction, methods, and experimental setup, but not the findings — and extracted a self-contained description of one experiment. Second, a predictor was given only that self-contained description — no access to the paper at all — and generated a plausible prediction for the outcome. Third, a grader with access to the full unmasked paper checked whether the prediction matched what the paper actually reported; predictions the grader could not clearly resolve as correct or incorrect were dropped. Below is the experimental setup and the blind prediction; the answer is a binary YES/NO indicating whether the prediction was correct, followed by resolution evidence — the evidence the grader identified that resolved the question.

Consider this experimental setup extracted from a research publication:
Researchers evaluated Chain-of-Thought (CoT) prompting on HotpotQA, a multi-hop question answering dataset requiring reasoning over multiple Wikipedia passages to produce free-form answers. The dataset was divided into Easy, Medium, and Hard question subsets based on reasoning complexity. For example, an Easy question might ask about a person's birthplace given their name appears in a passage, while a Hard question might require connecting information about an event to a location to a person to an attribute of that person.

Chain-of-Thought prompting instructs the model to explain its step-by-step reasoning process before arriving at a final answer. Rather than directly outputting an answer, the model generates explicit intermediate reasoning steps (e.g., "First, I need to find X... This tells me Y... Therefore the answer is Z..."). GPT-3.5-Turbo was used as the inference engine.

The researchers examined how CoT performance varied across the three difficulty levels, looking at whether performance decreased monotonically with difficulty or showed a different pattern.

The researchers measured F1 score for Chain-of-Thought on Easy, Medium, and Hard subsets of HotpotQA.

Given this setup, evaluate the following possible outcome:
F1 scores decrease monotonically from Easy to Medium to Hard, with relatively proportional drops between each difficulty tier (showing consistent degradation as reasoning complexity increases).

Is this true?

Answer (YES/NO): NO